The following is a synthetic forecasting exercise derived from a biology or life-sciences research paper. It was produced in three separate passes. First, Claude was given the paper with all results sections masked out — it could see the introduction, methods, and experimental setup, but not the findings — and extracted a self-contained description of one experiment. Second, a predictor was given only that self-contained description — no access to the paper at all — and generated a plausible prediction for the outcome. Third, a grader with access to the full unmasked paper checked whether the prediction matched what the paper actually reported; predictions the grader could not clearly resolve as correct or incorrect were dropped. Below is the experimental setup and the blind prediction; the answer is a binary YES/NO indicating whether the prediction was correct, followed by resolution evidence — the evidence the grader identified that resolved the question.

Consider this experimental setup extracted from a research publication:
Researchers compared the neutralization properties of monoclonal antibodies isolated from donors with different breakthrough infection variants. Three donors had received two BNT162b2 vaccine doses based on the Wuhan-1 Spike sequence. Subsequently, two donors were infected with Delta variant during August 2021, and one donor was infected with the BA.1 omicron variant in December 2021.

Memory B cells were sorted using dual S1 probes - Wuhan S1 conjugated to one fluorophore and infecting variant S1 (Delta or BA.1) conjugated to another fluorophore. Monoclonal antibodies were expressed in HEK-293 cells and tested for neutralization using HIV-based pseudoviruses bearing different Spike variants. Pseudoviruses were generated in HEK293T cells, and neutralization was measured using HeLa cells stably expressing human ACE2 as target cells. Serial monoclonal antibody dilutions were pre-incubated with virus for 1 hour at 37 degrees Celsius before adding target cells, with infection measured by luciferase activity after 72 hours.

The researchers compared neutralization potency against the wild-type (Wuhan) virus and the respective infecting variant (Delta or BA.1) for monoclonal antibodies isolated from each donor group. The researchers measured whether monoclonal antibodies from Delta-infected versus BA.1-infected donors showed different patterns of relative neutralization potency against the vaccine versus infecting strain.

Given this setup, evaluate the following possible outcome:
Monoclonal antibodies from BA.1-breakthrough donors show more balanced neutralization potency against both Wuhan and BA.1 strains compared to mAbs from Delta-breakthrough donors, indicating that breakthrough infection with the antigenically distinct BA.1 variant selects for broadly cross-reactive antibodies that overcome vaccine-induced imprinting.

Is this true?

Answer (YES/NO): NO